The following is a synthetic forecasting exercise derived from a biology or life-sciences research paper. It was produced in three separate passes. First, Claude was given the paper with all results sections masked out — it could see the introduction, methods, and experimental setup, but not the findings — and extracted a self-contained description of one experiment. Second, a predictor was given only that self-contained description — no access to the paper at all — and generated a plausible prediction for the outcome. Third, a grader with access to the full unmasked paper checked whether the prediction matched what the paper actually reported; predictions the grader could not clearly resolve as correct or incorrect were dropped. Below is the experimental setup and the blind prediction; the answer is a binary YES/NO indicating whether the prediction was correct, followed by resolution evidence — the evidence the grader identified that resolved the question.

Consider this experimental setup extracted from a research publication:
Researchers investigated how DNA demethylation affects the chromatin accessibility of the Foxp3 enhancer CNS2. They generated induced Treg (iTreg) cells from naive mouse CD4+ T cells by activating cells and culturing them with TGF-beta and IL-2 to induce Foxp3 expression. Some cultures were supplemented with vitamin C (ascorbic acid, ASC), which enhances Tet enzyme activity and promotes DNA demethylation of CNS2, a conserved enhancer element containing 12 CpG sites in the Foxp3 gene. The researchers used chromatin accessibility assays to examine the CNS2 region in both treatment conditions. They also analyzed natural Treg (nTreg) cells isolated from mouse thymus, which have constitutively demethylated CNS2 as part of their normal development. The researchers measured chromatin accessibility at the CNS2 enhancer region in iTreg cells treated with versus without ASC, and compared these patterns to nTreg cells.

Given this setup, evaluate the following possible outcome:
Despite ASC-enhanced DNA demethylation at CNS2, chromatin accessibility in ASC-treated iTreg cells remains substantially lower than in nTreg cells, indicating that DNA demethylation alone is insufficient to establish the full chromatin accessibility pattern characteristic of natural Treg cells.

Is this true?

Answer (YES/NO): NO